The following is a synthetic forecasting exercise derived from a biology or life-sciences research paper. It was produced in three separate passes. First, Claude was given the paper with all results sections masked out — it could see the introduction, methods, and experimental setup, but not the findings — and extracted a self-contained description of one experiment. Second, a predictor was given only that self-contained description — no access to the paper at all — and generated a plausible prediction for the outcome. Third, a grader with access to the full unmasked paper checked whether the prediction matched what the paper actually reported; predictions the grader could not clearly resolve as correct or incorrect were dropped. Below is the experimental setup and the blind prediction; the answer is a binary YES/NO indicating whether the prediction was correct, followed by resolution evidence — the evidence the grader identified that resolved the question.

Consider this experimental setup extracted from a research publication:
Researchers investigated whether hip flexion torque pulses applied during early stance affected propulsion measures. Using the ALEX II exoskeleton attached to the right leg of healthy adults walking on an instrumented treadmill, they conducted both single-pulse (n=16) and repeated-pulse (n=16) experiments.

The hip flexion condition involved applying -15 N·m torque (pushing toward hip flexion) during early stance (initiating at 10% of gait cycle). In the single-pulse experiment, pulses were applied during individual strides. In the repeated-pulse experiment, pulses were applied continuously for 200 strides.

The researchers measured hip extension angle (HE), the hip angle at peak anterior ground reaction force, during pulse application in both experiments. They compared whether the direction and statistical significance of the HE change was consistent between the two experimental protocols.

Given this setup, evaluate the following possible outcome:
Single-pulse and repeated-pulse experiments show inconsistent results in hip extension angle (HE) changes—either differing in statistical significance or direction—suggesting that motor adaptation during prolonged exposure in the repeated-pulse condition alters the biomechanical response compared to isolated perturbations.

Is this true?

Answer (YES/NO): YES